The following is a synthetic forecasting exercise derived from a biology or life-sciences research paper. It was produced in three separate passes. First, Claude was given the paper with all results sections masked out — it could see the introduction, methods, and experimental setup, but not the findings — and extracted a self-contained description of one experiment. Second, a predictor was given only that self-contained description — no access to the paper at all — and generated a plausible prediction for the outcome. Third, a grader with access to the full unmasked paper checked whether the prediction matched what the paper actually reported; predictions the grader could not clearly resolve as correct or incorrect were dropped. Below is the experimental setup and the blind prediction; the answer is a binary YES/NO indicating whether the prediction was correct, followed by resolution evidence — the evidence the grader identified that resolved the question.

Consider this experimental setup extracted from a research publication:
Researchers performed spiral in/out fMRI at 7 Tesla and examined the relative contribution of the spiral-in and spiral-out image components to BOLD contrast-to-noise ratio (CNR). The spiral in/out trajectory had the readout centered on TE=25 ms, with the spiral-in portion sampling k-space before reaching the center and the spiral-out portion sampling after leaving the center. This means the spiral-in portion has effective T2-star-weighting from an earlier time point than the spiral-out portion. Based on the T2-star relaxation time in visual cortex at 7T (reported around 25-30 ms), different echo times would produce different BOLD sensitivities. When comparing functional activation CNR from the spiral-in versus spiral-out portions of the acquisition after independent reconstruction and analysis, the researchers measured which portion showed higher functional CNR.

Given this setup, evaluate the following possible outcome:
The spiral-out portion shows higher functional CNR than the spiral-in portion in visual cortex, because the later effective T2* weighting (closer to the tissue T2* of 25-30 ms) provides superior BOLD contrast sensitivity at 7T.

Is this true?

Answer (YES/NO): YES